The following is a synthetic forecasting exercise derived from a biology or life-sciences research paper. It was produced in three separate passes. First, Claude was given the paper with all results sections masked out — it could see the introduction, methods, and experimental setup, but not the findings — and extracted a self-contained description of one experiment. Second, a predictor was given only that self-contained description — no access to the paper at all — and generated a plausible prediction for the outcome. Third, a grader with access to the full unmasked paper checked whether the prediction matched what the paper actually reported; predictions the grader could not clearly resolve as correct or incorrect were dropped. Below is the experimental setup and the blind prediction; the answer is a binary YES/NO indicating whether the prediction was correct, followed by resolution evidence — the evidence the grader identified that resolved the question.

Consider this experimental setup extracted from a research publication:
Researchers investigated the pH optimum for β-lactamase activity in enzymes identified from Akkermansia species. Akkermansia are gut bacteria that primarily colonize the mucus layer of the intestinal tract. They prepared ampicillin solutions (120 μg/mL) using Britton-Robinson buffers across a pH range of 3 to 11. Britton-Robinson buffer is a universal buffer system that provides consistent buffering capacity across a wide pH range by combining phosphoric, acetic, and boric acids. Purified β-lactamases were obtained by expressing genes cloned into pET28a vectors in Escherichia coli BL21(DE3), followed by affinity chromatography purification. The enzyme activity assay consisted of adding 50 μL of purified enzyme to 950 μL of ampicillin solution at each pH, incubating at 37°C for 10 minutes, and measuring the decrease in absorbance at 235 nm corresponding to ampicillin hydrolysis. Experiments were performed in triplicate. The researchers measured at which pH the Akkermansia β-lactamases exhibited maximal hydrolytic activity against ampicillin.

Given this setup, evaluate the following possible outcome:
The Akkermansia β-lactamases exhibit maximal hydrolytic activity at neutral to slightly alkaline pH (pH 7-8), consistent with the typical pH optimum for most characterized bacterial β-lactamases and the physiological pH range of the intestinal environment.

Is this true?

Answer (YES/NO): NO